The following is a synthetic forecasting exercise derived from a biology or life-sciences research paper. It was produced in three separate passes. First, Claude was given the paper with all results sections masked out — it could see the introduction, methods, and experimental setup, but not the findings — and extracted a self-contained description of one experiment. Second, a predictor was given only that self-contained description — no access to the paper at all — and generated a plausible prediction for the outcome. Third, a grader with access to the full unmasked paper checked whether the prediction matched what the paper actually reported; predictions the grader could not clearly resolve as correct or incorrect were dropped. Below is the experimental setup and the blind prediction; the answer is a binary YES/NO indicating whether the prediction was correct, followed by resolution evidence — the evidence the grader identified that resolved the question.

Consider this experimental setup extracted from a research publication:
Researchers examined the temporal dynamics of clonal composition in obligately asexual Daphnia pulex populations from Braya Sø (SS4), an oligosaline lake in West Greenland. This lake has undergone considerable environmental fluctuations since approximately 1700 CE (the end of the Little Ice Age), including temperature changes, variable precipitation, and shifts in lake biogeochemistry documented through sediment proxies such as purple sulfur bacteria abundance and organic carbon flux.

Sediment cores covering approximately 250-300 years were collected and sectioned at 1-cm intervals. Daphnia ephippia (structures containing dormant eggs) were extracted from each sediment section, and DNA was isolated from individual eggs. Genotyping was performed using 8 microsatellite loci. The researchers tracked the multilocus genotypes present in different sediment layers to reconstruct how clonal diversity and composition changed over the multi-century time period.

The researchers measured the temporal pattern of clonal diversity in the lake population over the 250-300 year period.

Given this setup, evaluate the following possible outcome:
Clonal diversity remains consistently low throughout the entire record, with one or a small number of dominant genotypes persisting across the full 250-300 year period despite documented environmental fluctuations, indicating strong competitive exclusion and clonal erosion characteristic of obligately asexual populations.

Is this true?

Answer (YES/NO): YES